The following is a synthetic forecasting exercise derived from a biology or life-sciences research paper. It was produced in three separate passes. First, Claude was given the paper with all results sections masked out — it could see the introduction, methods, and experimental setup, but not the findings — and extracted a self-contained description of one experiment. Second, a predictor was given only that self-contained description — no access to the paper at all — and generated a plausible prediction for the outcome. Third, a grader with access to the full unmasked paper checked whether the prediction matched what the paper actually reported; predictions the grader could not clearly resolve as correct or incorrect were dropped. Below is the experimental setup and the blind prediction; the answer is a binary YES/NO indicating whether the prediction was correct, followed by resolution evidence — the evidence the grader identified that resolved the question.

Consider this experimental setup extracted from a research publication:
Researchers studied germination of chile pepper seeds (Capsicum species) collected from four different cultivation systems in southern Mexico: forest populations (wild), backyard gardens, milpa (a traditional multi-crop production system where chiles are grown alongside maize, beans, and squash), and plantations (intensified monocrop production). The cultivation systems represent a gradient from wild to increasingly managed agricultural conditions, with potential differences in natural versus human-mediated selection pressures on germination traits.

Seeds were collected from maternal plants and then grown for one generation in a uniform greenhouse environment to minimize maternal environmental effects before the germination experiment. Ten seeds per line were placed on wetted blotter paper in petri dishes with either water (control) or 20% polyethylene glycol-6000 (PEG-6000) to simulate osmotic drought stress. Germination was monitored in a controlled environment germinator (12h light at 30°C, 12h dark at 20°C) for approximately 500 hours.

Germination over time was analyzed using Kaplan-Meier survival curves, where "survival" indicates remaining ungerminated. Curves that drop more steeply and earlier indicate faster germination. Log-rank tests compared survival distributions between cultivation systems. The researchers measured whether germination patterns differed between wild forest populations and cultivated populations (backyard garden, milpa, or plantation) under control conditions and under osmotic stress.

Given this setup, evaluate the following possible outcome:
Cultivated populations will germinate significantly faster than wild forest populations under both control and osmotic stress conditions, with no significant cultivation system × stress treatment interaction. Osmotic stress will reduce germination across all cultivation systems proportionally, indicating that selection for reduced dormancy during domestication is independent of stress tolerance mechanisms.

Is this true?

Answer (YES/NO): NO